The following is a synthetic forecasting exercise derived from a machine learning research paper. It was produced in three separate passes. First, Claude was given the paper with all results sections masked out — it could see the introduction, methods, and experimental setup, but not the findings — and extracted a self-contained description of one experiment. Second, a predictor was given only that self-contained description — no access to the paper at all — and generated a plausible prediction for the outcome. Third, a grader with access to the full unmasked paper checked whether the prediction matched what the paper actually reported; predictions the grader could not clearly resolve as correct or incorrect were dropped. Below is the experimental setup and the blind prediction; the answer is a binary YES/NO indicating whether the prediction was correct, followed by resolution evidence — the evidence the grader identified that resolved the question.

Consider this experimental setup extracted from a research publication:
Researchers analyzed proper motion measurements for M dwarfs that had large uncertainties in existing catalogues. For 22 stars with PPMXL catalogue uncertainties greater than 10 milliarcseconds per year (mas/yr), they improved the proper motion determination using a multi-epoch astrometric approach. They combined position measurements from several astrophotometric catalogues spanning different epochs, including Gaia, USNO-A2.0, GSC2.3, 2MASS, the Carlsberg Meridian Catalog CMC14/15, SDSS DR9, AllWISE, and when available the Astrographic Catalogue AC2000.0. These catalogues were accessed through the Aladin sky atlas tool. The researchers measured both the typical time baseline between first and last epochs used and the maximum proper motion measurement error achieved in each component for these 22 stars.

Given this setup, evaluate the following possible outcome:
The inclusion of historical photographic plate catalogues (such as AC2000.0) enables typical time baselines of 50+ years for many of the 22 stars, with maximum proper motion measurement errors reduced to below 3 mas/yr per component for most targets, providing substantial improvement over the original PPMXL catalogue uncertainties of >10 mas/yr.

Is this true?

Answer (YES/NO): YES